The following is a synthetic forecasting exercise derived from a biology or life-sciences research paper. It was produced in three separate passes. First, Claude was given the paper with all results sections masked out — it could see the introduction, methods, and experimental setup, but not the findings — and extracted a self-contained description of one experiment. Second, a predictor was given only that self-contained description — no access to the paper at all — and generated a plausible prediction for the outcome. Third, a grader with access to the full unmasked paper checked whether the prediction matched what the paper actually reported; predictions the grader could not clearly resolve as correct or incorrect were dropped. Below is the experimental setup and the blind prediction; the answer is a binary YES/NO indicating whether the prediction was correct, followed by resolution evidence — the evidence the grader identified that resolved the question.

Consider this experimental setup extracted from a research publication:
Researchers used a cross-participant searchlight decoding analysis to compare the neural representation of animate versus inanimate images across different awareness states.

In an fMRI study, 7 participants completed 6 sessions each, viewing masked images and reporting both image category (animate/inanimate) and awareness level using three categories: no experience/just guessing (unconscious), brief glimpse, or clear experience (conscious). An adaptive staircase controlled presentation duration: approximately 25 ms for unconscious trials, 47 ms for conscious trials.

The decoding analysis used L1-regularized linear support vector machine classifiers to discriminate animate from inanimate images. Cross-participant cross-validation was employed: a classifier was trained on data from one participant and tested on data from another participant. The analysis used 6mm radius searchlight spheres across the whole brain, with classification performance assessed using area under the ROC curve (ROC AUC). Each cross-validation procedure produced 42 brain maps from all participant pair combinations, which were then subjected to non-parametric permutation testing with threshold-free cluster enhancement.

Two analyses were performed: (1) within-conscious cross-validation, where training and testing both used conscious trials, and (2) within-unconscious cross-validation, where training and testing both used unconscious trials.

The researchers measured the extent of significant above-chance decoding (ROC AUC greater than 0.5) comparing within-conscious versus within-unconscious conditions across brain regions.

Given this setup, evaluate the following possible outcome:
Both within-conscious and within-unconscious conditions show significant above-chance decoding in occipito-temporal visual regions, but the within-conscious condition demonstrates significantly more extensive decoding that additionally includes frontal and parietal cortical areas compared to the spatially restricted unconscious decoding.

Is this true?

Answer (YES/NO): NO